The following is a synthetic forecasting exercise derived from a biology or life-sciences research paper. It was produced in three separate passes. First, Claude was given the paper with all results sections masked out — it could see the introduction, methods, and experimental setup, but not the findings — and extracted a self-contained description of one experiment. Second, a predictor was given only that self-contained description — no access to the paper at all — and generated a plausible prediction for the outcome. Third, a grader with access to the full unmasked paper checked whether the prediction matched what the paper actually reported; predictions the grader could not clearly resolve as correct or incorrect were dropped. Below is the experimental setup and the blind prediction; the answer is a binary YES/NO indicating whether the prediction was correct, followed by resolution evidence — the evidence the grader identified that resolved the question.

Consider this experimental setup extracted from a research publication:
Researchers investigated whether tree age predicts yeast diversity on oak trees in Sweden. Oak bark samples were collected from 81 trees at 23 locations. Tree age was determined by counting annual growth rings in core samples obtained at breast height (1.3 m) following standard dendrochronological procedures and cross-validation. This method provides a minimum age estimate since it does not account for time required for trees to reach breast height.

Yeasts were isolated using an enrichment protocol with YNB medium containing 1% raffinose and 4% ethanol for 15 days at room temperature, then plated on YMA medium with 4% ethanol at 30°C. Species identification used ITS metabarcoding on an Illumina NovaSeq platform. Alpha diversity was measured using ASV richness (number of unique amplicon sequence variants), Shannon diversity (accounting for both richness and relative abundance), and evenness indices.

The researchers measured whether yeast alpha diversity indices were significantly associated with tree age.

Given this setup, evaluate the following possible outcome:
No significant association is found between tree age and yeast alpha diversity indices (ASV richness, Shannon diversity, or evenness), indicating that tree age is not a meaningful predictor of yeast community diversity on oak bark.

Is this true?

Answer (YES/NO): NO